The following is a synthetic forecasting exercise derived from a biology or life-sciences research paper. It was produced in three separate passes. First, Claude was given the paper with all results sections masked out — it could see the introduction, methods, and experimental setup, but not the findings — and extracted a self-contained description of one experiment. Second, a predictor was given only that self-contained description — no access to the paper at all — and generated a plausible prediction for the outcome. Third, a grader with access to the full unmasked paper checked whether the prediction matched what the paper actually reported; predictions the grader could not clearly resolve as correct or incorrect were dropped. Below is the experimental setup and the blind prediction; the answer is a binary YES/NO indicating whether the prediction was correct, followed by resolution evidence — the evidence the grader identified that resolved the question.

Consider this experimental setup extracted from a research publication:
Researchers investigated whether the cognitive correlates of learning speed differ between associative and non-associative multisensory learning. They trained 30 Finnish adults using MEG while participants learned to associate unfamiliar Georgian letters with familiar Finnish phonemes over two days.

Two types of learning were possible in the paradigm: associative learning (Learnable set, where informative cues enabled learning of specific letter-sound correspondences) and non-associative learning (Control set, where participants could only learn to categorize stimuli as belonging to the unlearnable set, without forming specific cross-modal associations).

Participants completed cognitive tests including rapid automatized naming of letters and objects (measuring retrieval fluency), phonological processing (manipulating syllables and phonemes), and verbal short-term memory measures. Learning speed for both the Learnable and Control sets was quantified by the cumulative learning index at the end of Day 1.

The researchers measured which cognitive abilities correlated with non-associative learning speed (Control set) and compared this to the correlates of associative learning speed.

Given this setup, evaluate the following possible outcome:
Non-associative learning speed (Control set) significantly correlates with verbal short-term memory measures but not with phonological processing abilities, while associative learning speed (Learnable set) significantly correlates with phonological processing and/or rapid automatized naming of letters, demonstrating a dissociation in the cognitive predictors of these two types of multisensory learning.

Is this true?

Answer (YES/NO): NO